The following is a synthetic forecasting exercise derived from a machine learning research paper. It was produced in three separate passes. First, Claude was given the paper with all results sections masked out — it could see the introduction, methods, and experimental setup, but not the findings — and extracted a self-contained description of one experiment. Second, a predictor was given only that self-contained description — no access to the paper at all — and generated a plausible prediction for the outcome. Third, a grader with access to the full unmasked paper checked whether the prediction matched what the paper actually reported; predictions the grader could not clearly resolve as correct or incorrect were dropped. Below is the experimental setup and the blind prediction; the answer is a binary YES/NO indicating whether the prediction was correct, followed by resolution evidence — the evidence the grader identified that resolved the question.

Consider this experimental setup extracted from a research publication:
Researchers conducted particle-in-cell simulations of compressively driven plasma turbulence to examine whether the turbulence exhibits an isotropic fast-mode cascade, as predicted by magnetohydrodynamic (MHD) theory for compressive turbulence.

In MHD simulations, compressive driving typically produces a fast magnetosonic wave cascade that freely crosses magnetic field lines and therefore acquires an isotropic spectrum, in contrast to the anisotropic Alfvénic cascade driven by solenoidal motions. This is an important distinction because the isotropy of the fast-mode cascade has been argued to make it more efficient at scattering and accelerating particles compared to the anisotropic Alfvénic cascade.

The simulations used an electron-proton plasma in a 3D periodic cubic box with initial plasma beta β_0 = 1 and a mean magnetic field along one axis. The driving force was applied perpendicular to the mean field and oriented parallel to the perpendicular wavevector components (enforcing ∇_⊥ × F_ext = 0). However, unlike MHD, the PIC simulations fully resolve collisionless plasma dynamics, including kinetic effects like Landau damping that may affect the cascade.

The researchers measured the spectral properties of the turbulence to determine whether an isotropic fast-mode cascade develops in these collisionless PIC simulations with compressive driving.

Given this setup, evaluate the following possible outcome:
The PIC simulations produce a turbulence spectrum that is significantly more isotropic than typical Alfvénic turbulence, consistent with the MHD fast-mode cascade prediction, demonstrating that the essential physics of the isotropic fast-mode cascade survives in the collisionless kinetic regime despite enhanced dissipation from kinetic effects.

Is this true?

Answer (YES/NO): NO